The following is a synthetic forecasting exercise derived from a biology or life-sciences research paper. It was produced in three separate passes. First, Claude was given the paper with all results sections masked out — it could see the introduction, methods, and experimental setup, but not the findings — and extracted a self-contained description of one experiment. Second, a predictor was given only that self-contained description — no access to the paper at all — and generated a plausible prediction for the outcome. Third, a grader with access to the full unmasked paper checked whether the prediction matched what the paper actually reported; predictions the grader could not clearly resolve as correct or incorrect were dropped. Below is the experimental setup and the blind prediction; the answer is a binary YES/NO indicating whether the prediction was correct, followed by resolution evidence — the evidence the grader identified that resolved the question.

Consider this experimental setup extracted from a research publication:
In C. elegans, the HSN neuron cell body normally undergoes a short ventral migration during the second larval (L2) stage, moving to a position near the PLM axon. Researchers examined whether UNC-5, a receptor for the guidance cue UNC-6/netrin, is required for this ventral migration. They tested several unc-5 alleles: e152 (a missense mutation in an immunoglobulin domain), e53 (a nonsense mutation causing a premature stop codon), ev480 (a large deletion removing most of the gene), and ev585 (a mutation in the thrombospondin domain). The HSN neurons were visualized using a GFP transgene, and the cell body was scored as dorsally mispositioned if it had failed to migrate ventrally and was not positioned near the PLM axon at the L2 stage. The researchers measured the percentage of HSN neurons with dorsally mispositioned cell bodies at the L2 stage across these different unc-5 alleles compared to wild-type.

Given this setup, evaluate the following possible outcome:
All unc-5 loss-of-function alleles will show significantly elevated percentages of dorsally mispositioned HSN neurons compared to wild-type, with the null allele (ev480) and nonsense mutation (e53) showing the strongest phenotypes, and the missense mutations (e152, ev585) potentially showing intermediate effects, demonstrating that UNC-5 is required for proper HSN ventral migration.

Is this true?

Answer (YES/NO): NO